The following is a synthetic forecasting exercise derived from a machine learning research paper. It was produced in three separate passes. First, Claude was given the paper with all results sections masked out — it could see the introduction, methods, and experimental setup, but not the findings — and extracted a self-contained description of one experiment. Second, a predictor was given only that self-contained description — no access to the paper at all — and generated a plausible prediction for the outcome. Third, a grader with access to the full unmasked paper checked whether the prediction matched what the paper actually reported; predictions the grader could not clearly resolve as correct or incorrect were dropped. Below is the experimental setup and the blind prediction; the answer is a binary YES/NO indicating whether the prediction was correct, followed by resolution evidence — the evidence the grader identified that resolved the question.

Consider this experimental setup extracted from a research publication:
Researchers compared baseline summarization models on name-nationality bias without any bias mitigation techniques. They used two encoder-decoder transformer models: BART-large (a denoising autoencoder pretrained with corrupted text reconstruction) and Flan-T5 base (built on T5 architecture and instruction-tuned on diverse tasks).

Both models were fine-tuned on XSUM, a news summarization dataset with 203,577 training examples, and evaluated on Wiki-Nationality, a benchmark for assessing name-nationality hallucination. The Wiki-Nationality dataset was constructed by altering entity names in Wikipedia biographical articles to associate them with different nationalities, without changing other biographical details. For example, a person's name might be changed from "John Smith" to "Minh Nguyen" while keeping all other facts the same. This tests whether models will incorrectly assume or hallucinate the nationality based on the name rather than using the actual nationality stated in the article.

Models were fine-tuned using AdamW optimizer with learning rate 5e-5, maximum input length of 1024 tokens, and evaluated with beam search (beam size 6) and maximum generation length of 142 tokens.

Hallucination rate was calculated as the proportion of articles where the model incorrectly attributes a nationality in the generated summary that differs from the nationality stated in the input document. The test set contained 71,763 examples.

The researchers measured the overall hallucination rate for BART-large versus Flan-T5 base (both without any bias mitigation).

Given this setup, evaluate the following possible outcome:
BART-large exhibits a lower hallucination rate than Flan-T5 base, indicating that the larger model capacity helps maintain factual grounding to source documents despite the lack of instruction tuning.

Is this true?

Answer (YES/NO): NO